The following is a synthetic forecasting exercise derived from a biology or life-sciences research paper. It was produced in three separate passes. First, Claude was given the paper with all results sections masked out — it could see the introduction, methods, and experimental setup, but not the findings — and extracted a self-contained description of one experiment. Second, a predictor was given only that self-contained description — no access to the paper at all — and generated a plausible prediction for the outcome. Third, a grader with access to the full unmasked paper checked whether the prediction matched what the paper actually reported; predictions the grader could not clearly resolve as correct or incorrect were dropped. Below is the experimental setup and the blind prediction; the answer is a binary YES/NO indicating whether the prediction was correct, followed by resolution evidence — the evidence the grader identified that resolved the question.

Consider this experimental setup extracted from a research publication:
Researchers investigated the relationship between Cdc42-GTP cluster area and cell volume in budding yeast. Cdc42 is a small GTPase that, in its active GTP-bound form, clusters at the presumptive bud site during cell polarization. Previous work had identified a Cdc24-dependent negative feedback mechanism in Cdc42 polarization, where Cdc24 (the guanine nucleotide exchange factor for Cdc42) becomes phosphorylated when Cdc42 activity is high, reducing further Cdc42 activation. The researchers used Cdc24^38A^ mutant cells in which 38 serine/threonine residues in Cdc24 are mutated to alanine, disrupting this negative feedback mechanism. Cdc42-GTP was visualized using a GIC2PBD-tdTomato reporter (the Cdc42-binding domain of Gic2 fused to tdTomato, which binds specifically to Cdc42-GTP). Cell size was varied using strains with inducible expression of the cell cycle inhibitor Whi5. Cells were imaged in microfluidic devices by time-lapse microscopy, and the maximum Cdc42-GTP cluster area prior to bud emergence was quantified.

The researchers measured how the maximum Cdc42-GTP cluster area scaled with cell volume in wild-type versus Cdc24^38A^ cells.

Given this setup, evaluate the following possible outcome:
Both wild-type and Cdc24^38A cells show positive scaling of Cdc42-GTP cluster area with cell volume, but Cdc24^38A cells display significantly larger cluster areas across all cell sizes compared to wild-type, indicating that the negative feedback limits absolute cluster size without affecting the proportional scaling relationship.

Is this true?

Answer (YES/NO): NO